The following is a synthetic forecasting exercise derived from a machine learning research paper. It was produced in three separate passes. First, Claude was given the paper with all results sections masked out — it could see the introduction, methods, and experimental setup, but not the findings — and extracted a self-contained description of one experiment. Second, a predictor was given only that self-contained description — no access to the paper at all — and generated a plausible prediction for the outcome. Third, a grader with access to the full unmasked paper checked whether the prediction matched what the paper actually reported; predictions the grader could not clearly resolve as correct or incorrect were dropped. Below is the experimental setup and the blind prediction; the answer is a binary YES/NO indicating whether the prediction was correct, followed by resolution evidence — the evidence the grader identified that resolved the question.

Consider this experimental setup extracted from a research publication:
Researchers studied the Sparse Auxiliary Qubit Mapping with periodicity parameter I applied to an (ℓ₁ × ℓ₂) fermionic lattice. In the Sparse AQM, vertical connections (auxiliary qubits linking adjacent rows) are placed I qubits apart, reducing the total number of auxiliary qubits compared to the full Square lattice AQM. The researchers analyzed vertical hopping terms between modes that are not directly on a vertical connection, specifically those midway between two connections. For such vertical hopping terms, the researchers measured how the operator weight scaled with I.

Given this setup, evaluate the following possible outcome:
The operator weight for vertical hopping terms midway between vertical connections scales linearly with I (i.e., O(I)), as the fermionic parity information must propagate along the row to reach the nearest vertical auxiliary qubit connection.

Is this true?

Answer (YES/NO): YES